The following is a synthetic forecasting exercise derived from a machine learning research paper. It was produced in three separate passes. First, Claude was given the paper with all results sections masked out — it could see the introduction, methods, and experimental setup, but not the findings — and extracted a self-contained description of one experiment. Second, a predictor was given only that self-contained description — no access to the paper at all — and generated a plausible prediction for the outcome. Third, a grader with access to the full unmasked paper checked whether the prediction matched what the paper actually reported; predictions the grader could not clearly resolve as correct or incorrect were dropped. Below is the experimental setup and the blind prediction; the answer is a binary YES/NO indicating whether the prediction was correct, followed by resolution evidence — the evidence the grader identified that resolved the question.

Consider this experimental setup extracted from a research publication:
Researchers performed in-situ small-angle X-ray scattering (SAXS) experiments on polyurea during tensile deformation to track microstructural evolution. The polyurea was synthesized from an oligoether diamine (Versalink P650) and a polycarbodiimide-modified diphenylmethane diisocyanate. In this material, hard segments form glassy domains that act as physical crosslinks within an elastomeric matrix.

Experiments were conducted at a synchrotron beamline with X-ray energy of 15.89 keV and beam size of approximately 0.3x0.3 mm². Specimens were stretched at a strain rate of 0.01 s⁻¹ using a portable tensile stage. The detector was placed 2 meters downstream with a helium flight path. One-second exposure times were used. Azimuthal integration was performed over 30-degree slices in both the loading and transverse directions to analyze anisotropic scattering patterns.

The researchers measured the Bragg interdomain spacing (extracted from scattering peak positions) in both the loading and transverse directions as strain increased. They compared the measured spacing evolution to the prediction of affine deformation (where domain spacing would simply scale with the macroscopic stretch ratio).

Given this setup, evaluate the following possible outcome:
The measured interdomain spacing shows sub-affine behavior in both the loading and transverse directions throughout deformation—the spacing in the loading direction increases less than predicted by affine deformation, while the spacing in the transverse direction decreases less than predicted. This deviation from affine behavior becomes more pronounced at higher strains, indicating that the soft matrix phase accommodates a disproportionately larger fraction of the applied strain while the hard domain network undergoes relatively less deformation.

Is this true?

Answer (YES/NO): NO